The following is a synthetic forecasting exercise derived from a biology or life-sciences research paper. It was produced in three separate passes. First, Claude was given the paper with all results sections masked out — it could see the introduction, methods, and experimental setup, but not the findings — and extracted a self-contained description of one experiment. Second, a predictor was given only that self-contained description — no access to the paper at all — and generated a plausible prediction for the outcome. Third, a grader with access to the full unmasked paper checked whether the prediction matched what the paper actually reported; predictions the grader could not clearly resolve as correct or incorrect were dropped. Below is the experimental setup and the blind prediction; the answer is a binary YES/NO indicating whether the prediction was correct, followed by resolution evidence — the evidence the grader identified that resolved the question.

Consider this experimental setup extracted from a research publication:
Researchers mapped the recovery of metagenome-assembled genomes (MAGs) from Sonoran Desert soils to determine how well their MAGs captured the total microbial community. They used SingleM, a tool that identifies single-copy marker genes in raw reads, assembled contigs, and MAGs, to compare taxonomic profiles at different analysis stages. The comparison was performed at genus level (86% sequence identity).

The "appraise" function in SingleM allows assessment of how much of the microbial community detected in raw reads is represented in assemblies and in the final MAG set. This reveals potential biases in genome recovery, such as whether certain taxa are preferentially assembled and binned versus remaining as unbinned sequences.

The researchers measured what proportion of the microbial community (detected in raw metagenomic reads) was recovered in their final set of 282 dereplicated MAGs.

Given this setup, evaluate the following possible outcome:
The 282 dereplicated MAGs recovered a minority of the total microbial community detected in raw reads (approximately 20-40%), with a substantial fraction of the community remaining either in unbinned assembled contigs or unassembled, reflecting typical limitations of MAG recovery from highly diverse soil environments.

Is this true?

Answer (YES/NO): NO